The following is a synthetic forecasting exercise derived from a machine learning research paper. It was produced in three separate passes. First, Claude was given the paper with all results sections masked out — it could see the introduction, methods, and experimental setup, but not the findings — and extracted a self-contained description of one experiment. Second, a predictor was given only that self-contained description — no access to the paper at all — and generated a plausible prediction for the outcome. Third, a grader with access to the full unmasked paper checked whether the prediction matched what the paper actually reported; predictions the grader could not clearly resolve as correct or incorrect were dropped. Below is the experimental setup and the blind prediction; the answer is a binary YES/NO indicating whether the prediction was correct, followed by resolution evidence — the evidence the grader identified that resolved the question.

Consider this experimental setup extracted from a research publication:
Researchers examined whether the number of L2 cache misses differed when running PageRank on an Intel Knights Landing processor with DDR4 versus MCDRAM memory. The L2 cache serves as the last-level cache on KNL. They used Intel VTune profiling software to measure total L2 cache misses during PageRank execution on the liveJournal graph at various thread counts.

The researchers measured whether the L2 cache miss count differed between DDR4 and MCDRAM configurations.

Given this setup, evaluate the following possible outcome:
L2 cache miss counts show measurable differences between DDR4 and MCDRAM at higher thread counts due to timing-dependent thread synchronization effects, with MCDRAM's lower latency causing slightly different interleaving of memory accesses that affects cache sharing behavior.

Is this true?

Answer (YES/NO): NO